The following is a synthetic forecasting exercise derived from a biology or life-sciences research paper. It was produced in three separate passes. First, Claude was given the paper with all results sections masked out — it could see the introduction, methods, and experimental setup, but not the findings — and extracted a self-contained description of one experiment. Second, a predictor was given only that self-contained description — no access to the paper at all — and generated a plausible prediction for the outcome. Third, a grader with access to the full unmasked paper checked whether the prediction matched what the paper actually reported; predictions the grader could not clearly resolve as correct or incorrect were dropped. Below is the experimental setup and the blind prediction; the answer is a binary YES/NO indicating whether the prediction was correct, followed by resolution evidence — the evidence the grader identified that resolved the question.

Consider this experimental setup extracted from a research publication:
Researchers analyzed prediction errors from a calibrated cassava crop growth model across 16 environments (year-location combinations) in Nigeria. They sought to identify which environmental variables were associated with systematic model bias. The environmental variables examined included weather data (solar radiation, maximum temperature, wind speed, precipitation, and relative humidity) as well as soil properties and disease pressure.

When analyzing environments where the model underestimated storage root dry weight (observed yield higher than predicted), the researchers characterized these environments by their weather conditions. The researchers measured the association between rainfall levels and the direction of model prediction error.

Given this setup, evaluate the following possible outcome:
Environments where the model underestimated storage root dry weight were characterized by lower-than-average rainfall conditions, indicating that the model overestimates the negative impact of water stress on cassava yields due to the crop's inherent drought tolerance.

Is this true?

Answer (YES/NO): YES